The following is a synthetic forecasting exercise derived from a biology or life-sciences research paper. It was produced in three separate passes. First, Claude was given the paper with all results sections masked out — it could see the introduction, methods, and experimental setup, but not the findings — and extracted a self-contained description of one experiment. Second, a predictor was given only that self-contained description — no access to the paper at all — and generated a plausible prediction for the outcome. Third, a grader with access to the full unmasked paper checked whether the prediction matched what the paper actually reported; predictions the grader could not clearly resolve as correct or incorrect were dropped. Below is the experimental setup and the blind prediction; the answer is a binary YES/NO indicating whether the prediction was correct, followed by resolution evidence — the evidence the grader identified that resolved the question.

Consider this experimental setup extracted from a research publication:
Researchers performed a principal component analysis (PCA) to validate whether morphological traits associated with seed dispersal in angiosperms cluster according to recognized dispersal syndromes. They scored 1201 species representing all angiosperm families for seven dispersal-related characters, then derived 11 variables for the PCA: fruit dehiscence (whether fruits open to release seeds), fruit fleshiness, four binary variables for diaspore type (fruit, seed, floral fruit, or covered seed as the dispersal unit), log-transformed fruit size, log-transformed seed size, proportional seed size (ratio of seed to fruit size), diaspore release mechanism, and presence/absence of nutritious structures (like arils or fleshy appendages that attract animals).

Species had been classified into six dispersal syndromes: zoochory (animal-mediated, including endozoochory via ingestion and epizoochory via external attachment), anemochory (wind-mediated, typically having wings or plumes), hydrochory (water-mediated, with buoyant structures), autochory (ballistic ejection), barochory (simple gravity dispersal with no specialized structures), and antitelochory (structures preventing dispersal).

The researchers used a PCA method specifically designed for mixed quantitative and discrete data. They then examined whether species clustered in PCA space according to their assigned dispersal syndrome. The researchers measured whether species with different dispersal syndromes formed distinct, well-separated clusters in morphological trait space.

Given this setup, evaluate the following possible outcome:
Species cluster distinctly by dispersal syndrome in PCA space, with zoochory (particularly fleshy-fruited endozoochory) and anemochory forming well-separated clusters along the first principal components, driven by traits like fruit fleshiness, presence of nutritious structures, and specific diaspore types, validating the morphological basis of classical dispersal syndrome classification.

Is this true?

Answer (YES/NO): NO